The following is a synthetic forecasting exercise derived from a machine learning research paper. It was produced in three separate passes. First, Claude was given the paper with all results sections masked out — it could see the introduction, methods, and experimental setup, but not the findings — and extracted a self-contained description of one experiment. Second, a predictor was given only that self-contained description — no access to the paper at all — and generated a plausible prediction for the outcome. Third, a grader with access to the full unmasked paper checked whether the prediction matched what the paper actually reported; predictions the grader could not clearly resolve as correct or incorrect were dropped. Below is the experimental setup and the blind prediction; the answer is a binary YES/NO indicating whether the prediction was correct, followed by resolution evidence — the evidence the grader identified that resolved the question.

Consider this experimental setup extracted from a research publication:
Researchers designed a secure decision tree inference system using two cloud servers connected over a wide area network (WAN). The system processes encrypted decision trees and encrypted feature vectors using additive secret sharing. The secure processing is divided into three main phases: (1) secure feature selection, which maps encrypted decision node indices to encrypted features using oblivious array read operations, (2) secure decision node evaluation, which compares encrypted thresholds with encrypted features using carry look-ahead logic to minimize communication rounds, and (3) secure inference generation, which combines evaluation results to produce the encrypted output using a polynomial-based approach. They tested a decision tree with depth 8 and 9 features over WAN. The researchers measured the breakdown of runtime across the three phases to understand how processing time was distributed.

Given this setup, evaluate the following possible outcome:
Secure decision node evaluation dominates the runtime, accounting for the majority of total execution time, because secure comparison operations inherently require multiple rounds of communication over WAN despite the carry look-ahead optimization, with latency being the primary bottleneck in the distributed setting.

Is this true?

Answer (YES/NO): NO